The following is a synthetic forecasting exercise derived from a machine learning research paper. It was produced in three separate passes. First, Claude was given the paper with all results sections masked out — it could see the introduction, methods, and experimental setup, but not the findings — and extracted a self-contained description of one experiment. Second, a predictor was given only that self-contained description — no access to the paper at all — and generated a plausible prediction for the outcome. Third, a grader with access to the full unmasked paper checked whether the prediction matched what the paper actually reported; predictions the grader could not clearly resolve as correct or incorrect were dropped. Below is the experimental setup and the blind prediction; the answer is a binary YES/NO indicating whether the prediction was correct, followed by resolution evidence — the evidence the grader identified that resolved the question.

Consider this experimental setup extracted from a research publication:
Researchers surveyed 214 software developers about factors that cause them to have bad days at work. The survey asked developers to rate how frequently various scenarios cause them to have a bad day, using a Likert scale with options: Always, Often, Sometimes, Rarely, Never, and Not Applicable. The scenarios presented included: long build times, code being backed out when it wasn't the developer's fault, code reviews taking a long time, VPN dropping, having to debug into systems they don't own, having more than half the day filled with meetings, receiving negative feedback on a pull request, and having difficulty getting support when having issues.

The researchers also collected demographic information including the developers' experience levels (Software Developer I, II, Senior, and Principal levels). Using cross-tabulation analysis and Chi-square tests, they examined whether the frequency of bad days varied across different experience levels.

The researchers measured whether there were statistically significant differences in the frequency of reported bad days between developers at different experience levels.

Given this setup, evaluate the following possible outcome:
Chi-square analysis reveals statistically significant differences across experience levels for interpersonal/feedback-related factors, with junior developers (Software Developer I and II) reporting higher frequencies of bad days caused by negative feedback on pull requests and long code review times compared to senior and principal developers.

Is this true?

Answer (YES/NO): NO